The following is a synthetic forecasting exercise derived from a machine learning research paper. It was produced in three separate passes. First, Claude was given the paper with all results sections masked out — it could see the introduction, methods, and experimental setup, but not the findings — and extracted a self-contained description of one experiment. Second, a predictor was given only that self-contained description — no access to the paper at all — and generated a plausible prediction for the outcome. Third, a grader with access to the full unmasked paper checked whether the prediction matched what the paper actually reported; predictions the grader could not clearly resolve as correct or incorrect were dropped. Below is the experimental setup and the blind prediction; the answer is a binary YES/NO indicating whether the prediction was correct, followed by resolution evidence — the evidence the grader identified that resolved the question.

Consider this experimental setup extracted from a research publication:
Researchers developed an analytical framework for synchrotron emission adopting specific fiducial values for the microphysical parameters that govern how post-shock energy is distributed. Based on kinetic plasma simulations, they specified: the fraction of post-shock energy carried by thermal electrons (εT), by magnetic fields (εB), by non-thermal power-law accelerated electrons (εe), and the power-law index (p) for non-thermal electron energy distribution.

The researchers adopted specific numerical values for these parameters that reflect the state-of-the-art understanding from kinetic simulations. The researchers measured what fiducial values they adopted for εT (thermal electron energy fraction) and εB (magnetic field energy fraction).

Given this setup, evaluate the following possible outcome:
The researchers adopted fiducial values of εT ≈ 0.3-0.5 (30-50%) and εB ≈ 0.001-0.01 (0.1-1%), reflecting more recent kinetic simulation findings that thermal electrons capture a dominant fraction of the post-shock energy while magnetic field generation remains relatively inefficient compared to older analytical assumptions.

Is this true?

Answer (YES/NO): NO